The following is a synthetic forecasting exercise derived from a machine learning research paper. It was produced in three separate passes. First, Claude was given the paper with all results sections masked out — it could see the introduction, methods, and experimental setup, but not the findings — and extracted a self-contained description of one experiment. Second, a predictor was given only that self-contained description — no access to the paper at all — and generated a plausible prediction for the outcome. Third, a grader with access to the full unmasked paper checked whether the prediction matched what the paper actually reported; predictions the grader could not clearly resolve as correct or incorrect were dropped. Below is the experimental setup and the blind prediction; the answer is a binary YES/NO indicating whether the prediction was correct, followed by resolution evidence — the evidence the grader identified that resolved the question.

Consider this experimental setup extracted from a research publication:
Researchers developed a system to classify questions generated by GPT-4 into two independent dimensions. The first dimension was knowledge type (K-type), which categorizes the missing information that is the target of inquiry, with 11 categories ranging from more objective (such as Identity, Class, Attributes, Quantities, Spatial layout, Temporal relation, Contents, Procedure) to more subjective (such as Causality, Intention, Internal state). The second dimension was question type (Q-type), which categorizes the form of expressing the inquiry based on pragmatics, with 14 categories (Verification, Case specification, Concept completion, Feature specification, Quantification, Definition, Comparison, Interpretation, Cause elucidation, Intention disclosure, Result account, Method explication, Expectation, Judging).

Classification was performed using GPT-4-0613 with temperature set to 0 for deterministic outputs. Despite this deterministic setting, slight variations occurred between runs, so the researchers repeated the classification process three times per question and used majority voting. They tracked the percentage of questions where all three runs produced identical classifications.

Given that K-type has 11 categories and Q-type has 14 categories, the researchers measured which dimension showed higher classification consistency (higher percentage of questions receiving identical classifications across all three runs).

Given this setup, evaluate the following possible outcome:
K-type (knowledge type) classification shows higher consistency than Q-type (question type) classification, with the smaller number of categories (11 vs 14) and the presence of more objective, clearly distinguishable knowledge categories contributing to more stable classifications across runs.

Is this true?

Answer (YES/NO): NO